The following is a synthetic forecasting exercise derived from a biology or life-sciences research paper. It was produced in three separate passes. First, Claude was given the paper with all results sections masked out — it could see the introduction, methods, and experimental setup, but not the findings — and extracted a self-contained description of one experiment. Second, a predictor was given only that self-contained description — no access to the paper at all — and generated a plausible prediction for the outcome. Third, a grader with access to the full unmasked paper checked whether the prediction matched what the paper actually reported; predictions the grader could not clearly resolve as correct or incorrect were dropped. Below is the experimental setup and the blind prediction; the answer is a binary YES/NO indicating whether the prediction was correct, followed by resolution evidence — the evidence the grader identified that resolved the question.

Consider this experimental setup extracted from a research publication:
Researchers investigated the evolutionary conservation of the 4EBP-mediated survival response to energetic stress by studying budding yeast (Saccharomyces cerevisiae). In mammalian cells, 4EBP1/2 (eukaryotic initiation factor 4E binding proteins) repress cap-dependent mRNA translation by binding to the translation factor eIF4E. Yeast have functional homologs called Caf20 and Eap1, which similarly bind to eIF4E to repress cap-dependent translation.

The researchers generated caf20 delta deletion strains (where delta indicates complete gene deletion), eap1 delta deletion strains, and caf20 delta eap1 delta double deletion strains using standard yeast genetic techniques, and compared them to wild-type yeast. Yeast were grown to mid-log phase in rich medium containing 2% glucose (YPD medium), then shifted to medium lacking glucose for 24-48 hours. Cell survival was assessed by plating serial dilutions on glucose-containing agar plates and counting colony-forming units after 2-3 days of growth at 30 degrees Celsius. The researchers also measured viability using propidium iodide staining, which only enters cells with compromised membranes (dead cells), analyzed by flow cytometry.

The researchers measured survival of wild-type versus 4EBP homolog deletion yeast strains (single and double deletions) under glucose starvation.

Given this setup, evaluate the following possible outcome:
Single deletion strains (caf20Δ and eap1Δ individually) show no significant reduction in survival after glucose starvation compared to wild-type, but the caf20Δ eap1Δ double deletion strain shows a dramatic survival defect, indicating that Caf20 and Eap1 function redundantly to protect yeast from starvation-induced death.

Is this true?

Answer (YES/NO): NO